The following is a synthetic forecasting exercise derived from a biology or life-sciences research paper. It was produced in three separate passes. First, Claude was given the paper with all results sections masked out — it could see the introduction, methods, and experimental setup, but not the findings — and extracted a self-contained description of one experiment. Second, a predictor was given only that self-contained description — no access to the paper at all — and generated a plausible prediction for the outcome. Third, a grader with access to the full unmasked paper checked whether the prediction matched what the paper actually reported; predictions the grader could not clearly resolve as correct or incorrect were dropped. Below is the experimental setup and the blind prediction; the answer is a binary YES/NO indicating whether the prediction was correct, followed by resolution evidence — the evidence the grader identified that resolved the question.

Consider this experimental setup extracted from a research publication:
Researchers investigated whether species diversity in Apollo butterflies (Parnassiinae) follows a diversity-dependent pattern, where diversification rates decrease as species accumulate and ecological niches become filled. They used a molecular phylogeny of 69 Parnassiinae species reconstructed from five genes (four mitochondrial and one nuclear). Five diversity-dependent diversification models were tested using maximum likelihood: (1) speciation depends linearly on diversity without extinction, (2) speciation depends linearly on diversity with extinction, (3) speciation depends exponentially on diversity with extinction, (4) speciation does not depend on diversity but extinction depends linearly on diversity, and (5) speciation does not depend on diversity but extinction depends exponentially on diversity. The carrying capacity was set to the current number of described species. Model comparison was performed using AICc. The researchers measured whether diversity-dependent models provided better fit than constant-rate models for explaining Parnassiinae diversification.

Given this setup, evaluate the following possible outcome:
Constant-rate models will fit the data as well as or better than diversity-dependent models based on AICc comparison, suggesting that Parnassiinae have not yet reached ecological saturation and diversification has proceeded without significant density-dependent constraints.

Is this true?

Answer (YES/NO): YES